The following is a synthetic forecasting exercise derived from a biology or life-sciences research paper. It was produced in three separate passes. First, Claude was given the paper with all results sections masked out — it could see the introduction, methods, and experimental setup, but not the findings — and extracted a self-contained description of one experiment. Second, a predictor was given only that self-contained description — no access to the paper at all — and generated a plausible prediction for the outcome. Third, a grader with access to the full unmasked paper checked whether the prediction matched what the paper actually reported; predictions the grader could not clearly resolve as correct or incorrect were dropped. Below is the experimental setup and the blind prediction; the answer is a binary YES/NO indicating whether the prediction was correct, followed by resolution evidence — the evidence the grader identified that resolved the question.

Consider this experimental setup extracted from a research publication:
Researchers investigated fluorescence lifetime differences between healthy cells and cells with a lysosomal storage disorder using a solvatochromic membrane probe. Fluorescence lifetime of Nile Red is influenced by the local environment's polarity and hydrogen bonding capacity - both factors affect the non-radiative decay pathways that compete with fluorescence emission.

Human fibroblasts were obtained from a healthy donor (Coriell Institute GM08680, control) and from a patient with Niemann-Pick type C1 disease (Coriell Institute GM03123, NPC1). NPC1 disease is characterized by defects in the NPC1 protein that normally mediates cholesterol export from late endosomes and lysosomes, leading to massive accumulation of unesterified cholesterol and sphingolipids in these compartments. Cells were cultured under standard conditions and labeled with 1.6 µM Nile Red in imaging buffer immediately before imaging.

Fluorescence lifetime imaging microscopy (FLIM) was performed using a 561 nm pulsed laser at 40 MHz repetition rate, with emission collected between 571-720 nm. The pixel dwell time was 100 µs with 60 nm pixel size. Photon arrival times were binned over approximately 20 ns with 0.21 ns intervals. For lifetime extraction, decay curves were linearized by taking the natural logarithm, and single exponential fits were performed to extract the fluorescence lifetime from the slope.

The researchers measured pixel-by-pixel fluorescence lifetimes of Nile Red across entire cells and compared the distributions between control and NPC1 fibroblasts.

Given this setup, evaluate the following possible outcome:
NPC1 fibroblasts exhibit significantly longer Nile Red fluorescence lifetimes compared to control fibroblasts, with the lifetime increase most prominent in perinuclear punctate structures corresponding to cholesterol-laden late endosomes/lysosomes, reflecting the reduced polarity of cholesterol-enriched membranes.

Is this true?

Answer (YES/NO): NO